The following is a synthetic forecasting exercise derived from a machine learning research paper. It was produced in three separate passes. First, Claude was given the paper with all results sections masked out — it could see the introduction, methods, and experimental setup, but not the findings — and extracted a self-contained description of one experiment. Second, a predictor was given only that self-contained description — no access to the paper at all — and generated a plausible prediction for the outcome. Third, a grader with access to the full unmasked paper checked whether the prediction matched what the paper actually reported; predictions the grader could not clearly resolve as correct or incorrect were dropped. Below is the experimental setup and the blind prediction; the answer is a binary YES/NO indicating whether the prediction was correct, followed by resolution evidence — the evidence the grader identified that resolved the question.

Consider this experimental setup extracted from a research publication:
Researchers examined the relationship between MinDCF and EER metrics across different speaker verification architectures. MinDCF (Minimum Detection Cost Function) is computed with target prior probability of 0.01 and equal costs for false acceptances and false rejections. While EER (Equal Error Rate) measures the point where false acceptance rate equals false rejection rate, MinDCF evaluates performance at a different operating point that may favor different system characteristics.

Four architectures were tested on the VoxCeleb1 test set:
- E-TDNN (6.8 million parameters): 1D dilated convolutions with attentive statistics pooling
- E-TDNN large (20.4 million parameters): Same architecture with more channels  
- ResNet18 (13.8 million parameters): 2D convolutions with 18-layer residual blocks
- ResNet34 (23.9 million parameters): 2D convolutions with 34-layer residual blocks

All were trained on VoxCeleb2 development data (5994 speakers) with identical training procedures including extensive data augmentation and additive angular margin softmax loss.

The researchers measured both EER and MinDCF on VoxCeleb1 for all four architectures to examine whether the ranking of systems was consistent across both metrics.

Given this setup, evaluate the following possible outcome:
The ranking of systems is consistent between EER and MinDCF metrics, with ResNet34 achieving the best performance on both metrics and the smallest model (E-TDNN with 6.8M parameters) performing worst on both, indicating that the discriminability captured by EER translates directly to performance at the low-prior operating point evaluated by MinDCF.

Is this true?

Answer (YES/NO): NO